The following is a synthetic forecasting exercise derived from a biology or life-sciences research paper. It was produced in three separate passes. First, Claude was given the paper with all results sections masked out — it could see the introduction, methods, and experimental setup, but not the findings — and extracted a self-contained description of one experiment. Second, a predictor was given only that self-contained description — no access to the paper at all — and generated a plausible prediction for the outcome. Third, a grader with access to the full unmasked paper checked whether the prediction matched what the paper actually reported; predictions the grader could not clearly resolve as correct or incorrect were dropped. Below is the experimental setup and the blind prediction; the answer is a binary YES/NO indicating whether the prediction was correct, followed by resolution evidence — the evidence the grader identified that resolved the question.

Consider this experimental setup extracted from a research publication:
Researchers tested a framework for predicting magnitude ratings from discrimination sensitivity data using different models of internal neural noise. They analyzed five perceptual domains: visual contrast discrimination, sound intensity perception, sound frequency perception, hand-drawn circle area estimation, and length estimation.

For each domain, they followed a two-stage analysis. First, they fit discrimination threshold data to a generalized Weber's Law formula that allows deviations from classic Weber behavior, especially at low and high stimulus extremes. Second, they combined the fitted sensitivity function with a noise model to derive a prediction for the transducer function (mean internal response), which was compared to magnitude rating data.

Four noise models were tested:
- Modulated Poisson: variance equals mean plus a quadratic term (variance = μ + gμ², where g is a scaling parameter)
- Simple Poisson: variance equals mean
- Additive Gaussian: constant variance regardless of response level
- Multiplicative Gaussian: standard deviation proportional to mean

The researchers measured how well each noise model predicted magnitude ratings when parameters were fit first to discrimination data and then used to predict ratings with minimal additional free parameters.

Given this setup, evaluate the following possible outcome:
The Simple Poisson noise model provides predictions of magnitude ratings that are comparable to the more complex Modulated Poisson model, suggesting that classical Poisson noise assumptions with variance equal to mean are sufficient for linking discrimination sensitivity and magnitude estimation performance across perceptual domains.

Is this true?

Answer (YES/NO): NO